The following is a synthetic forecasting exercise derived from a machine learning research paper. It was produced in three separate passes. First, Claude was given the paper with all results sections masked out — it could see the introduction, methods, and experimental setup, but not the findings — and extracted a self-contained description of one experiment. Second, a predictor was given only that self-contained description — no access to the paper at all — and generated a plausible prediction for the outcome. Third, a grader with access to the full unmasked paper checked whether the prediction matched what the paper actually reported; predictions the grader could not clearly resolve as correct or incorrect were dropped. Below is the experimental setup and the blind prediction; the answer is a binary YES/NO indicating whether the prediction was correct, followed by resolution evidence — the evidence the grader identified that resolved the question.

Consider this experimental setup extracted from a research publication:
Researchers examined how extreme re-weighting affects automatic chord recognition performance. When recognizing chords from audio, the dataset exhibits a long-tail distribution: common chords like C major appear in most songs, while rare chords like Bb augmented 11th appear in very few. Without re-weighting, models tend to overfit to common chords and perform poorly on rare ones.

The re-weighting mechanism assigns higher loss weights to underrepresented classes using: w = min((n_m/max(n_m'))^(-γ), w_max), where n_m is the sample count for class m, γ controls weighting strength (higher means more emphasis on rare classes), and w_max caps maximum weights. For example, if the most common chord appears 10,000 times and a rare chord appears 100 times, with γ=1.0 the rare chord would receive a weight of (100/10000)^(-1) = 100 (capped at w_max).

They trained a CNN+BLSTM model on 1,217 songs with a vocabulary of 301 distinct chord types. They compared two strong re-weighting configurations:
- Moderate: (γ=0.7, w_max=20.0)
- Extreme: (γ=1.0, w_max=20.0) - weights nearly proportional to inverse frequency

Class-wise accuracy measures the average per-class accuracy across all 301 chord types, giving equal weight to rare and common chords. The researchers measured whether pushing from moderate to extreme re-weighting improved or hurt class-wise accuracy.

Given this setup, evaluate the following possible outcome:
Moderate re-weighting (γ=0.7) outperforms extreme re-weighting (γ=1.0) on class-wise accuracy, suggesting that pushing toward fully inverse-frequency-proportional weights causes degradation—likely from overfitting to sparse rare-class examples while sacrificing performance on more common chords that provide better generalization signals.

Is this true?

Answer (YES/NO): YES